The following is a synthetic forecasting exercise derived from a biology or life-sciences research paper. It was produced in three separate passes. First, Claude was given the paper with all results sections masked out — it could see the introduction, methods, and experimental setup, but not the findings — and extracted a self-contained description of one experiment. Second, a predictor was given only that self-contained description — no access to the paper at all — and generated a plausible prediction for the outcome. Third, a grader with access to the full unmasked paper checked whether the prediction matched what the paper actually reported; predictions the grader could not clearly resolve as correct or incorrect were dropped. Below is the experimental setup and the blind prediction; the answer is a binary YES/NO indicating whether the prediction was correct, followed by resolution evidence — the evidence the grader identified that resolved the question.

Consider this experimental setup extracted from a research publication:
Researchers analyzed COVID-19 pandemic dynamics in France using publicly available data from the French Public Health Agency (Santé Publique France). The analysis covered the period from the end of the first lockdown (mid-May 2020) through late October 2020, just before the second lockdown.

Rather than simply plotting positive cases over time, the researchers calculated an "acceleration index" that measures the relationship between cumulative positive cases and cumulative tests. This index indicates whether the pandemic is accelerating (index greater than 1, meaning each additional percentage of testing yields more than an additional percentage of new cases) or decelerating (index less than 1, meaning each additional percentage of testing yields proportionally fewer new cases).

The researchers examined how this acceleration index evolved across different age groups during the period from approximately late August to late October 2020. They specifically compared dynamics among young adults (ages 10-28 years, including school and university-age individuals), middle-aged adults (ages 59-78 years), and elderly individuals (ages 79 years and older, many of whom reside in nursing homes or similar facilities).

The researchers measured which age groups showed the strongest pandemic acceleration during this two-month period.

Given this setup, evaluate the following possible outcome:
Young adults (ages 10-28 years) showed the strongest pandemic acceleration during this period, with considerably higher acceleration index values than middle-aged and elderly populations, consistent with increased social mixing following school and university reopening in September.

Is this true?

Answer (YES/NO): NO